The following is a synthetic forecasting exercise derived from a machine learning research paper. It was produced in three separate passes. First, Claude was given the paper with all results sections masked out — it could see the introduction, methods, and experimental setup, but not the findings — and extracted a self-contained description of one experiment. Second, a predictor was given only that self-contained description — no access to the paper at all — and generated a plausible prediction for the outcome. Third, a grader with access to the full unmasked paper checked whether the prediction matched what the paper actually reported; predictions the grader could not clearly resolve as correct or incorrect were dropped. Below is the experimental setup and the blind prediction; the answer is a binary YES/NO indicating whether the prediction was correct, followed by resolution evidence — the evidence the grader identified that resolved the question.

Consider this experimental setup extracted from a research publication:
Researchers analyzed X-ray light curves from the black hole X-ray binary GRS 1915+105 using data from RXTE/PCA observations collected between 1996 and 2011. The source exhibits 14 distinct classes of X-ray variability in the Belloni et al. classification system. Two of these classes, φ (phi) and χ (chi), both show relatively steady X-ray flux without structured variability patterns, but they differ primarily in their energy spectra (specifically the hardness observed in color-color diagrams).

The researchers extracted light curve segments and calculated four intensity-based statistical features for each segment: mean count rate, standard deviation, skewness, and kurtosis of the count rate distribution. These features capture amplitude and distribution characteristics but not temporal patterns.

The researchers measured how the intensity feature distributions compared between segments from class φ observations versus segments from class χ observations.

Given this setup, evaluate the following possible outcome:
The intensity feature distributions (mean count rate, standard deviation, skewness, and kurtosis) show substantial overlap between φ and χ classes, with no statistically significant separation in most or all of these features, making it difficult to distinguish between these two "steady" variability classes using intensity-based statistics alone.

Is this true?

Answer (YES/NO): NO